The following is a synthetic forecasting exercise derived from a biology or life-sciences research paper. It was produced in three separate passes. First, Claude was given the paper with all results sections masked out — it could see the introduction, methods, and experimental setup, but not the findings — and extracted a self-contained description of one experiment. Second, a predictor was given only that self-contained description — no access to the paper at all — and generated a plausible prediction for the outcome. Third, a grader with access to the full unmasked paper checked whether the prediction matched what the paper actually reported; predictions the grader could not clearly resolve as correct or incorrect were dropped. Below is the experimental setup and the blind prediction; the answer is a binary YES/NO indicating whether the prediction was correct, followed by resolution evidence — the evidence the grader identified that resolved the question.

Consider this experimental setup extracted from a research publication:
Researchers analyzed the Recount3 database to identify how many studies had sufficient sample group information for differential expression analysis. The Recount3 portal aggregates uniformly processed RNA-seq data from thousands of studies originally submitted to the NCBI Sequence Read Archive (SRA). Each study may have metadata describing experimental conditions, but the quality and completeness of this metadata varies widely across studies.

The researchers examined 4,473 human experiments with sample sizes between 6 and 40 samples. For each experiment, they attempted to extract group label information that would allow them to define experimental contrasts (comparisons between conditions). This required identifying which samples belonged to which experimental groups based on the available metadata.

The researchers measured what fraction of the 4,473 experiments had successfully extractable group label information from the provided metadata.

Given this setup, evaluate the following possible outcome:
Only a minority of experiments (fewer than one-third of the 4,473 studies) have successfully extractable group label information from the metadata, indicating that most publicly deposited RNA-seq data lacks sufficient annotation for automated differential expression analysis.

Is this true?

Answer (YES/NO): NO